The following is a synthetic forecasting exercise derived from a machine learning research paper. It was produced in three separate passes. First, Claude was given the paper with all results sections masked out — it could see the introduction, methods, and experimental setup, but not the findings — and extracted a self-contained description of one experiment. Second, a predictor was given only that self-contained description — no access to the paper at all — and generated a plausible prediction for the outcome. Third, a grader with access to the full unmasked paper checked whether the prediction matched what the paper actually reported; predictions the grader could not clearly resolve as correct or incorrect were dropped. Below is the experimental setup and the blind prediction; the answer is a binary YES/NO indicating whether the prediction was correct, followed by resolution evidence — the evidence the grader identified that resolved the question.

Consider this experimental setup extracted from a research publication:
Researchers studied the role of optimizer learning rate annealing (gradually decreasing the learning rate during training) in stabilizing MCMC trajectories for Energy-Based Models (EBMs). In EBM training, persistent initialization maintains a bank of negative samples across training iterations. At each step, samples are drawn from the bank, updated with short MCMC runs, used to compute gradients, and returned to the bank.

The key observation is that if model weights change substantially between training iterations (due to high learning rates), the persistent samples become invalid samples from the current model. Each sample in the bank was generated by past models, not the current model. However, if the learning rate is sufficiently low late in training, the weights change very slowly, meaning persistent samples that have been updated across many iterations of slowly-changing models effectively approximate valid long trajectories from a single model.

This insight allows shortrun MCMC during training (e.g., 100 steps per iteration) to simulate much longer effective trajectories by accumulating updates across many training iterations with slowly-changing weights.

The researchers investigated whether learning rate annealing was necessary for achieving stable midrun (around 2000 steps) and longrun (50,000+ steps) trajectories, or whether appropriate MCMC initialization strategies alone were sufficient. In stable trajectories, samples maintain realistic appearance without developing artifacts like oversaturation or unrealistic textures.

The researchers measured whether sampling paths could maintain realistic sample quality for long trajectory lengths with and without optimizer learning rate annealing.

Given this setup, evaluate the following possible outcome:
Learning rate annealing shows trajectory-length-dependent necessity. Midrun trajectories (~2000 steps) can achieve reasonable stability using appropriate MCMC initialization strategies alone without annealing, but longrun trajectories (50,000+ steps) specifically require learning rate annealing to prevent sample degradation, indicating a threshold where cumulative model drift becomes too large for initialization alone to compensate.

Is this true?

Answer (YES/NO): NO